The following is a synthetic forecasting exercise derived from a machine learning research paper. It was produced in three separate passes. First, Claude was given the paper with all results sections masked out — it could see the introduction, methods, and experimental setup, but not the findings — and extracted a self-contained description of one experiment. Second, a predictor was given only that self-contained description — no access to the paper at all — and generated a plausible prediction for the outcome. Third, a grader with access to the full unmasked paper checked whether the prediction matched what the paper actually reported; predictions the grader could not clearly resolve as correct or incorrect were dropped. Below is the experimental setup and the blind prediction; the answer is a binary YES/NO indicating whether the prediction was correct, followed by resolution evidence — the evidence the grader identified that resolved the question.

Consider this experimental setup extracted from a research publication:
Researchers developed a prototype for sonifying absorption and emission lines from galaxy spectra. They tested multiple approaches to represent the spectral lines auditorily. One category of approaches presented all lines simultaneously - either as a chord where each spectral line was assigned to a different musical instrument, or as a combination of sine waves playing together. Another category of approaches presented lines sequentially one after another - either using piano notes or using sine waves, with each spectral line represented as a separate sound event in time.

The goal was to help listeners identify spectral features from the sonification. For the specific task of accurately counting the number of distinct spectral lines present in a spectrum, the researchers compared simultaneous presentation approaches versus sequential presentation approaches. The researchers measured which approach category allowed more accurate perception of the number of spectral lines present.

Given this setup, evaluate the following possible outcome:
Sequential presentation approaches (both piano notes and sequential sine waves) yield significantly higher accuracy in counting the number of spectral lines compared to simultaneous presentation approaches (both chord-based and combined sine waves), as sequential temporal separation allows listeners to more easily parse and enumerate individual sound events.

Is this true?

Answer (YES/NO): YES